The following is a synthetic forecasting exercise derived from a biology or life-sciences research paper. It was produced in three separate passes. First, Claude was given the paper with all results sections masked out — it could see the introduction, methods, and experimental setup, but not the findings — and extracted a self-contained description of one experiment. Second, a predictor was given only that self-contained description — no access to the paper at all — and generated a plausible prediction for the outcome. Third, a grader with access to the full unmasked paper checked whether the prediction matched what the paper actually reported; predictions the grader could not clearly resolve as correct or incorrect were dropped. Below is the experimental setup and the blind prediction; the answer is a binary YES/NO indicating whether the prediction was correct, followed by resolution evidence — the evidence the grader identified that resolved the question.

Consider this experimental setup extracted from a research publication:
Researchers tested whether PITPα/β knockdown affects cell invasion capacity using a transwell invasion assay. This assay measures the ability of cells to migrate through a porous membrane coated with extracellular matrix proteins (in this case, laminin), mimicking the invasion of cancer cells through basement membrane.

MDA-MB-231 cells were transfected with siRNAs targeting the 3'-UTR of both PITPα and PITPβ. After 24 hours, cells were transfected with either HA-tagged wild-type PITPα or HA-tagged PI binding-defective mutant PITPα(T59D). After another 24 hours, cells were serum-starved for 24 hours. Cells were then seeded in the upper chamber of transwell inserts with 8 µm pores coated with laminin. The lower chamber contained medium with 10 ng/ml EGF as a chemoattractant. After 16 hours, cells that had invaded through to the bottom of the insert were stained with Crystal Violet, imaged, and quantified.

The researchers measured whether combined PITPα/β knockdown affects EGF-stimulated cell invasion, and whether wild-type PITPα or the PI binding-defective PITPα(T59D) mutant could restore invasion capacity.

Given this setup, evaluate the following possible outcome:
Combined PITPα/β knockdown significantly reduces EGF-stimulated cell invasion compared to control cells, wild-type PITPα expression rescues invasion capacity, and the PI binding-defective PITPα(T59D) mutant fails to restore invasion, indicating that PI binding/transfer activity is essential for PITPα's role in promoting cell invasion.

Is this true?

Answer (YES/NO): YES